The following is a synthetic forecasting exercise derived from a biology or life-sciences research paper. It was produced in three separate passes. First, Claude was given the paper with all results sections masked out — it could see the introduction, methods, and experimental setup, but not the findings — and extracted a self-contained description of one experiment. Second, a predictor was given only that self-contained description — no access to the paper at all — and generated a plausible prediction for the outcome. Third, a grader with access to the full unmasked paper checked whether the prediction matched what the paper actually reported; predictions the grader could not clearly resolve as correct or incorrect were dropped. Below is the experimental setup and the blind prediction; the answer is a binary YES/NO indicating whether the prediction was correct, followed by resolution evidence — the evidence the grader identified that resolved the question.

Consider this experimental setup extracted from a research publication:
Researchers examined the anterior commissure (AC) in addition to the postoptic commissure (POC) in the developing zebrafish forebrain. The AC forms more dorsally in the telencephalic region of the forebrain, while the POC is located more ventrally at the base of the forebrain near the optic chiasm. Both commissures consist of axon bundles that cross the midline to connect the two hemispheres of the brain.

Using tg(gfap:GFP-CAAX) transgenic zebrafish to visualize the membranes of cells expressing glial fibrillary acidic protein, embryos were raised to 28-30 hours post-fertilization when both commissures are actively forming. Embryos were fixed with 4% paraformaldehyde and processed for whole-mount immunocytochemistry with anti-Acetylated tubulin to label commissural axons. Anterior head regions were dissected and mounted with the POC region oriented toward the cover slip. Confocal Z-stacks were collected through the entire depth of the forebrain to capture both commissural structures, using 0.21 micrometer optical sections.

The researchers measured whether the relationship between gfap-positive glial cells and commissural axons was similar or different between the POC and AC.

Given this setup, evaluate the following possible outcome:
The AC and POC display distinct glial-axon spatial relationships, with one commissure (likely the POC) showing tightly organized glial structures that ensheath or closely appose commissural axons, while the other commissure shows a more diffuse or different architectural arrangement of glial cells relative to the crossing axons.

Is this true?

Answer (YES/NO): NO